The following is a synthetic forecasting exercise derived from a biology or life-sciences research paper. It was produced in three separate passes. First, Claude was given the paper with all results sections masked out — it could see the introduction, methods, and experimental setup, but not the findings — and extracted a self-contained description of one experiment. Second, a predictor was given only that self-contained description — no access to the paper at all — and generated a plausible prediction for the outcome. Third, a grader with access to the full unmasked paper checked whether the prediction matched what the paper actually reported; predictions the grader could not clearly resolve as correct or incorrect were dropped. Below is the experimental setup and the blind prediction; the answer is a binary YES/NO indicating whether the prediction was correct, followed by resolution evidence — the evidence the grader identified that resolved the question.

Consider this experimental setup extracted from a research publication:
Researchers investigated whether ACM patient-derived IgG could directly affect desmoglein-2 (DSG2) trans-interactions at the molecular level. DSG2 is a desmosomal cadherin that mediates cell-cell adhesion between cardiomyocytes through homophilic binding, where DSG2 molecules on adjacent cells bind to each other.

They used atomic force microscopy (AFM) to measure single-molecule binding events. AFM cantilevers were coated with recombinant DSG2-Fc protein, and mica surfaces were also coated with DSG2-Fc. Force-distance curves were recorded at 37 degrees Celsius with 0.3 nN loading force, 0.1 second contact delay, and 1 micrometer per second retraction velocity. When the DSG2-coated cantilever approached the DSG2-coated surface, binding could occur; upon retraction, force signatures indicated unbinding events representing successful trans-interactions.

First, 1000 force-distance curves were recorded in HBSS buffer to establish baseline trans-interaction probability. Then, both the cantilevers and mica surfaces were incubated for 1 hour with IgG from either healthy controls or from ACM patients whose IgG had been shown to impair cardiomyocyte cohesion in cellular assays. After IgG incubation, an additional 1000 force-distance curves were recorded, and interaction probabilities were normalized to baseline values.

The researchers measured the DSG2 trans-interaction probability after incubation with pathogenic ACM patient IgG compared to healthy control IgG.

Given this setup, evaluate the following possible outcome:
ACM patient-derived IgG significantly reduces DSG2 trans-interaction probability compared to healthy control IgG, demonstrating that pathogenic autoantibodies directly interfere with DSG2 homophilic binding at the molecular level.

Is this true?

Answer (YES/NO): YES